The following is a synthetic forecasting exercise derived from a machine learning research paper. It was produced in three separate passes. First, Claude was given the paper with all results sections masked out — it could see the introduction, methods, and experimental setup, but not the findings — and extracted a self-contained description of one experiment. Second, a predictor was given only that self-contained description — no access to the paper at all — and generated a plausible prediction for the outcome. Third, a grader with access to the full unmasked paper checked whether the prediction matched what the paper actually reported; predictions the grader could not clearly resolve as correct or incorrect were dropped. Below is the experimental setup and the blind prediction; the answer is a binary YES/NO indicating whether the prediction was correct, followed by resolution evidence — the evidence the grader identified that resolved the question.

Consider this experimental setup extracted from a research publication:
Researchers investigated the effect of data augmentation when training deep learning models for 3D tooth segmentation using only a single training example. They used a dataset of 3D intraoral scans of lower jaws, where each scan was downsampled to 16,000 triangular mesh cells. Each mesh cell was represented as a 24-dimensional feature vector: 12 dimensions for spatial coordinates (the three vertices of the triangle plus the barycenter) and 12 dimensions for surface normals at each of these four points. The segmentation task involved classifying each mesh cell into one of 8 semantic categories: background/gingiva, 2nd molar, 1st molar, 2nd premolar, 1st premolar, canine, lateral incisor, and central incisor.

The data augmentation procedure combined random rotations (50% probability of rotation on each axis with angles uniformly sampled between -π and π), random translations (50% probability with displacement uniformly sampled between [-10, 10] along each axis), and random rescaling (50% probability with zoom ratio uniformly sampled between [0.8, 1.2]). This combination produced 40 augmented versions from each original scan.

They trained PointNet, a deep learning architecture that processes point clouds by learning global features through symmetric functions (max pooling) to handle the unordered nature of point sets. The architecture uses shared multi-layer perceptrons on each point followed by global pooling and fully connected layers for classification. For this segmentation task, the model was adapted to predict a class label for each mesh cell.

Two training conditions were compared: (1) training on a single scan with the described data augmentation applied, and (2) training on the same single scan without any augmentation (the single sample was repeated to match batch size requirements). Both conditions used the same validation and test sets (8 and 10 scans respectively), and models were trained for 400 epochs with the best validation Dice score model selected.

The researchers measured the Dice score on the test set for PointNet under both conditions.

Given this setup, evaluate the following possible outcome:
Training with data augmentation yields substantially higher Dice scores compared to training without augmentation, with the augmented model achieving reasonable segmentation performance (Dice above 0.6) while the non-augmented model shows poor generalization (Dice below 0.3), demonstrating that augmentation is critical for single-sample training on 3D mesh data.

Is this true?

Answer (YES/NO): YES